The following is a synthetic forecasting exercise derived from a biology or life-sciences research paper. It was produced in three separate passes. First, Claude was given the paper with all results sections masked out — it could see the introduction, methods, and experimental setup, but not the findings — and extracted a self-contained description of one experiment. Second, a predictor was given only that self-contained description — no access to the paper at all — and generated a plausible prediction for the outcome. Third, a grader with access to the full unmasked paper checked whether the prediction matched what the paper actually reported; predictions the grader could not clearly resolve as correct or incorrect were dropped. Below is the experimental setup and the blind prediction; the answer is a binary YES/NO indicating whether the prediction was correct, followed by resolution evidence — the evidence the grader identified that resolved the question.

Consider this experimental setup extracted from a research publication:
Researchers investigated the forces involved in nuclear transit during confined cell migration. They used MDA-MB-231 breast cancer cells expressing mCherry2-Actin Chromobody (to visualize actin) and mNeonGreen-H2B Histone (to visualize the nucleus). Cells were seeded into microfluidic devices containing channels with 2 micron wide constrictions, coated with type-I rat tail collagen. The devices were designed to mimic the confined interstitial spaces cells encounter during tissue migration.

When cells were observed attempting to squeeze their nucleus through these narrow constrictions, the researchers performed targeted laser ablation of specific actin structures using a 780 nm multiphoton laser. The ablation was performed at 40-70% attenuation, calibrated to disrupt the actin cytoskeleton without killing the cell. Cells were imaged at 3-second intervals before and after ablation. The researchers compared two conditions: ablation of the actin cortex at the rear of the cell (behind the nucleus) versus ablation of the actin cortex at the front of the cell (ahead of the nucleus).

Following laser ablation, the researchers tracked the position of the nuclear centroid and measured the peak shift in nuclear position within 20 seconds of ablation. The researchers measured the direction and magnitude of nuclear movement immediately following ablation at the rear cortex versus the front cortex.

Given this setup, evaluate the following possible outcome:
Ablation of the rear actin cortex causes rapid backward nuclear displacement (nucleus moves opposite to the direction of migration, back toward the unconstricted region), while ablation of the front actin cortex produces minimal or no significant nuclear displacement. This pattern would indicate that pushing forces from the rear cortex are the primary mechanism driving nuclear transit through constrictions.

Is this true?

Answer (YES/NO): YES